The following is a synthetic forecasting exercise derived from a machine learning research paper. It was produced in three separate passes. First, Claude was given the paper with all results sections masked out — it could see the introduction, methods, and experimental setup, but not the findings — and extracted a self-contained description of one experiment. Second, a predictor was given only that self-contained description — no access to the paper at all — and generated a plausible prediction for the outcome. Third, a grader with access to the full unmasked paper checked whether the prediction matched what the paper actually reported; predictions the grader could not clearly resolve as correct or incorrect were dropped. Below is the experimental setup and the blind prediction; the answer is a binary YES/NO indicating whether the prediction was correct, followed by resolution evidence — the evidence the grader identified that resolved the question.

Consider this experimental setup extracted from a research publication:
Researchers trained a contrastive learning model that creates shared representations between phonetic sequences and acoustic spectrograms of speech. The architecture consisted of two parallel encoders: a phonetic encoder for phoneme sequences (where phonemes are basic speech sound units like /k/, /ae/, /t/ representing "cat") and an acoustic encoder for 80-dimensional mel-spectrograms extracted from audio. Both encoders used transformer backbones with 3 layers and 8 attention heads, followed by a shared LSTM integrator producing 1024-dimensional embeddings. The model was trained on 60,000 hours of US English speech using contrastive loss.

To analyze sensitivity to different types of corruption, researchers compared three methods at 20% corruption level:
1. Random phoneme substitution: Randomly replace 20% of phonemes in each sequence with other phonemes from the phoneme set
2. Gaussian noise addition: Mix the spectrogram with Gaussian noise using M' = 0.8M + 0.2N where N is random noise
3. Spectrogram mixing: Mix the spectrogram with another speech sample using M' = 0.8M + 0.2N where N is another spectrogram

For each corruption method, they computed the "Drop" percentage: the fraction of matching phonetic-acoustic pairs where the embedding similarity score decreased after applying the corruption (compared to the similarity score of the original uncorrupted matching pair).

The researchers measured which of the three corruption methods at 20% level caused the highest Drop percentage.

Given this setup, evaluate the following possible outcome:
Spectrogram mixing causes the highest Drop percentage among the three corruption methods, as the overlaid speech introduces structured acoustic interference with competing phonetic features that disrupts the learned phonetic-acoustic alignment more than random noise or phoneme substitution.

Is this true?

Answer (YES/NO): NO